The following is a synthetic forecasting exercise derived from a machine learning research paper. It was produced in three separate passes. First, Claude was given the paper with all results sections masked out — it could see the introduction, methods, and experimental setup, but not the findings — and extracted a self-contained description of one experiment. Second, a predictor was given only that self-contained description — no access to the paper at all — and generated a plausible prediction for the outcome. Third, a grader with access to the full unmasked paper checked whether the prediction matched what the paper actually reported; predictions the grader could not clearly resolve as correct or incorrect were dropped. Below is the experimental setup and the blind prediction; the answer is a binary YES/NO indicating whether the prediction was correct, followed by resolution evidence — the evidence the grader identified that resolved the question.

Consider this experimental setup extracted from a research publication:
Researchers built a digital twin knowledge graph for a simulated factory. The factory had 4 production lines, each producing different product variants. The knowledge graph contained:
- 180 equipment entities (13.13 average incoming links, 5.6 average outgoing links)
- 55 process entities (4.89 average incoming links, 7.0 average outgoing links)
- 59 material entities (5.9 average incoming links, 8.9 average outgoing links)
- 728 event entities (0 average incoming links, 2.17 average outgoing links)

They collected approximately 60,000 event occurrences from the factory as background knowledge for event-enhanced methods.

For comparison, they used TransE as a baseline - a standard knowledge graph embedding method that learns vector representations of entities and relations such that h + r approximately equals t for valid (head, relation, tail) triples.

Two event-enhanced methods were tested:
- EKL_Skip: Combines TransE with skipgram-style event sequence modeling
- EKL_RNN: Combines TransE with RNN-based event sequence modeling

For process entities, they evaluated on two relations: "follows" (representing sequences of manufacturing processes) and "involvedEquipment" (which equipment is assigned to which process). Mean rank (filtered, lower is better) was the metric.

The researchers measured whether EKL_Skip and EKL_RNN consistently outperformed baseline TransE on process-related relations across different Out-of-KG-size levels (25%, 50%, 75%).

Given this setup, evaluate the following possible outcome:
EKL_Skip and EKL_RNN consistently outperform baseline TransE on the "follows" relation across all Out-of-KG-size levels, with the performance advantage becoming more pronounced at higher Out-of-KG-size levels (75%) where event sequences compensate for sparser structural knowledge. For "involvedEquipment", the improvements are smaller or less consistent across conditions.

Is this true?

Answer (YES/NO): NO